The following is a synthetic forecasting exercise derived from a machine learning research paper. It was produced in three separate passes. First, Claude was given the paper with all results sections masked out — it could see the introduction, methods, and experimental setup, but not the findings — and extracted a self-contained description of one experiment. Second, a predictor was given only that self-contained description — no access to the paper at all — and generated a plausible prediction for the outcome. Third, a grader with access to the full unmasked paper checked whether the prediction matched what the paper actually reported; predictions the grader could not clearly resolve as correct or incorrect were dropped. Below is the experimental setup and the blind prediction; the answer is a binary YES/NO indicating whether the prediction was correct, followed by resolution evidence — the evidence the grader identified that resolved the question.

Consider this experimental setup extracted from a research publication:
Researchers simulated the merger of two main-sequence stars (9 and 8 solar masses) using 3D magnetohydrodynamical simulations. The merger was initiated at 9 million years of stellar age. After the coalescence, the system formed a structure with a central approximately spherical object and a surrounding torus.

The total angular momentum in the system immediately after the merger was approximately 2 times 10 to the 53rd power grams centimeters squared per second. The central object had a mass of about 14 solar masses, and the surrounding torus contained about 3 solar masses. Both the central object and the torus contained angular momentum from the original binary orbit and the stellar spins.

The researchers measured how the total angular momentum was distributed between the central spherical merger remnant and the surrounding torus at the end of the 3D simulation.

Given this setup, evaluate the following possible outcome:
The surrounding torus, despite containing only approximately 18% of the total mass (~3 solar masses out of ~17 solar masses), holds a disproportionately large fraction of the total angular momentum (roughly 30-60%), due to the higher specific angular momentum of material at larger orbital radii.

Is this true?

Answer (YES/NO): YES